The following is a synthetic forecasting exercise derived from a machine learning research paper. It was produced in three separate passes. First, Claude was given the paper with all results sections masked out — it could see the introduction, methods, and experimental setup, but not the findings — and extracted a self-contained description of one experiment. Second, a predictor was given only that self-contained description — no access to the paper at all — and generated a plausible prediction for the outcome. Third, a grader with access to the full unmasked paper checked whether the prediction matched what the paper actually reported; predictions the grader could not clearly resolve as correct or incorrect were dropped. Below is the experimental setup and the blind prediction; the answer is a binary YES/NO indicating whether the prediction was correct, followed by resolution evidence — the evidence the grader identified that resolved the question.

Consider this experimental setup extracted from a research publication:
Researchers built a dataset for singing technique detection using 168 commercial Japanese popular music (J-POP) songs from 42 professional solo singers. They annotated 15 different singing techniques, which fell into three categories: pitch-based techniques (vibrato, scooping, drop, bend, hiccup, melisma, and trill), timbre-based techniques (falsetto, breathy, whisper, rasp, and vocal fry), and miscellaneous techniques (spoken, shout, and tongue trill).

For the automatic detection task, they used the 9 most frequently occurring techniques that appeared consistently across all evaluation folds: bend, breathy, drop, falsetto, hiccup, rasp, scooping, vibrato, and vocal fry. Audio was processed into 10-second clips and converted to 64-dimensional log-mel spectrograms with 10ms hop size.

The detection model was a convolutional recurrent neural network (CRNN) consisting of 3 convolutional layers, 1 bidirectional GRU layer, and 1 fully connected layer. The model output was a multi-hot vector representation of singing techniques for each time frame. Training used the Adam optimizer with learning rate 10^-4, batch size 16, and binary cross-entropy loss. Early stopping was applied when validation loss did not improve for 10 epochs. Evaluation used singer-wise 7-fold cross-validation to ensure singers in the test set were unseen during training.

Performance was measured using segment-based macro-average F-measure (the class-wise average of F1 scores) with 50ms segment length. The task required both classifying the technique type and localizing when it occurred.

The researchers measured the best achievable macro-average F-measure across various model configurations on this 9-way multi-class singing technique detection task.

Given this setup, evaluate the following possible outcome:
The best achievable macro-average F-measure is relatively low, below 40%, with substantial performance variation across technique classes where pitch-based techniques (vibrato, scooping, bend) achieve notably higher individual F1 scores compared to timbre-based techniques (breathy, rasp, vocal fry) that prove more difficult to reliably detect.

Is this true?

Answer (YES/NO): NO